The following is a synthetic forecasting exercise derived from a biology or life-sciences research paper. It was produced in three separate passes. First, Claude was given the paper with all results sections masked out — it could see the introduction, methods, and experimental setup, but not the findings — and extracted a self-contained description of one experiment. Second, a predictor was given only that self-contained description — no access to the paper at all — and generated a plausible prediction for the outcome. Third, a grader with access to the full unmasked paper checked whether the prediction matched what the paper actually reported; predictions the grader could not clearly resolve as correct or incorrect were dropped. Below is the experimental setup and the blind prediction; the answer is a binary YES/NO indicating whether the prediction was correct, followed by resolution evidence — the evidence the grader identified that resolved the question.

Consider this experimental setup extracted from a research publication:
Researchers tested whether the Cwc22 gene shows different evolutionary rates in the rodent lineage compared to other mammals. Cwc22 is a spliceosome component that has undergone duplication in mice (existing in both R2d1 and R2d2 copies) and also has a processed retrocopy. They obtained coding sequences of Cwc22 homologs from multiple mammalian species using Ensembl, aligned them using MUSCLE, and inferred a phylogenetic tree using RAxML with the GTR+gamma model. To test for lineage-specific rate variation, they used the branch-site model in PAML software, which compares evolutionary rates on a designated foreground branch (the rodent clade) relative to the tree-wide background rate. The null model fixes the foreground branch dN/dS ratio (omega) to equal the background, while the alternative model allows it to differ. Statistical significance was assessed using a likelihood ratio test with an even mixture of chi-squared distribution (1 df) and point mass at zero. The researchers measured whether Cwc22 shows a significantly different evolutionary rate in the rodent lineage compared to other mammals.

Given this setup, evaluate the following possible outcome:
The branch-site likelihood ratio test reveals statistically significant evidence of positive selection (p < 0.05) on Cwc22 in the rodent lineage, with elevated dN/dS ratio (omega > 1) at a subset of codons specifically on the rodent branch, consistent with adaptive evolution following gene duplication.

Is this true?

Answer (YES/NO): NO